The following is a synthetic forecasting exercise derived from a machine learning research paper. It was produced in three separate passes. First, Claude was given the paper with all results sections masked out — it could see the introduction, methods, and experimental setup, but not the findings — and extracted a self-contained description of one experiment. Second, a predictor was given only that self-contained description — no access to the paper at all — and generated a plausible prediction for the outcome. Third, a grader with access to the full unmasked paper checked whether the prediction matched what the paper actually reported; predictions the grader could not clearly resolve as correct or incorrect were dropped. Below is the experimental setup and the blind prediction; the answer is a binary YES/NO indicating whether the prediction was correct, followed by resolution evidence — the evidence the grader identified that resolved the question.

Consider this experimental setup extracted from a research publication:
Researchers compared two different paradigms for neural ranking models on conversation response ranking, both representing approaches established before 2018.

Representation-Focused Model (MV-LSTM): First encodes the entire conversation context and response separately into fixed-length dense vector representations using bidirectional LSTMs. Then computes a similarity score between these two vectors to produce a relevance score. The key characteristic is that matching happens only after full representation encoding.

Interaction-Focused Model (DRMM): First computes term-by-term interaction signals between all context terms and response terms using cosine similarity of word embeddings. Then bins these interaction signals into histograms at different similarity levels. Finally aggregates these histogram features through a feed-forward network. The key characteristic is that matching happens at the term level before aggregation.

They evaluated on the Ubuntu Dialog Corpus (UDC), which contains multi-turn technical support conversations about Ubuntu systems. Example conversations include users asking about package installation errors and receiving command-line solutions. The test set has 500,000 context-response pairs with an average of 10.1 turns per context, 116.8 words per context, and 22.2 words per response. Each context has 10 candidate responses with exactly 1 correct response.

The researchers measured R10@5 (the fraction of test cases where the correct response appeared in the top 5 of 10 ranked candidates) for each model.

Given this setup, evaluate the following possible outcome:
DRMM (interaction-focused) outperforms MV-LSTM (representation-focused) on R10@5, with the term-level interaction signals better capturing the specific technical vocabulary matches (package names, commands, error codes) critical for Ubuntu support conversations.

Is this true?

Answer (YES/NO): NO